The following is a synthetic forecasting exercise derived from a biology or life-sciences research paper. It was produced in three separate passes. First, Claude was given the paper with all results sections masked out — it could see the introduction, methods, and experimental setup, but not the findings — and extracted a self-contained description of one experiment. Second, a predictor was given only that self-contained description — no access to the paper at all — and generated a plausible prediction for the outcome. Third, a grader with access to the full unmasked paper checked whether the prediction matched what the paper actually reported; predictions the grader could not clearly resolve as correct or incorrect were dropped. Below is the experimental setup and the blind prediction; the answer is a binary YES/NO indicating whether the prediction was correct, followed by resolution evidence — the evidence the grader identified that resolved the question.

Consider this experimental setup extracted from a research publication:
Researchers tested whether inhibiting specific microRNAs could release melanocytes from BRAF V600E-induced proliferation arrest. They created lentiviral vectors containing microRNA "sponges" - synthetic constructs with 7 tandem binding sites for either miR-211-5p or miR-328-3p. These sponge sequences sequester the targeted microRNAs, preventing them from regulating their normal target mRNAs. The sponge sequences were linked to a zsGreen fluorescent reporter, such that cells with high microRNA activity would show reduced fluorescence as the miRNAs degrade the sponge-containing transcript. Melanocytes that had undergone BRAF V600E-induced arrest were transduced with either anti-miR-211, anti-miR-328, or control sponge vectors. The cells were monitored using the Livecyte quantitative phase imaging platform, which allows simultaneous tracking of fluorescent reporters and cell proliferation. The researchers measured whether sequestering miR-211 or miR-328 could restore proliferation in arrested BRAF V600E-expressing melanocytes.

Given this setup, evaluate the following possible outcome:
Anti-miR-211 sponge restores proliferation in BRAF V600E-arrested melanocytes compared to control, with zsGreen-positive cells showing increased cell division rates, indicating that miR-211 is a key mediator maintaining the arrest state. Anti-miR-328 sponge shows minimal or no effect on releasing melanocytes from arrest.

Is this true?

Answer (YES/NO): NO